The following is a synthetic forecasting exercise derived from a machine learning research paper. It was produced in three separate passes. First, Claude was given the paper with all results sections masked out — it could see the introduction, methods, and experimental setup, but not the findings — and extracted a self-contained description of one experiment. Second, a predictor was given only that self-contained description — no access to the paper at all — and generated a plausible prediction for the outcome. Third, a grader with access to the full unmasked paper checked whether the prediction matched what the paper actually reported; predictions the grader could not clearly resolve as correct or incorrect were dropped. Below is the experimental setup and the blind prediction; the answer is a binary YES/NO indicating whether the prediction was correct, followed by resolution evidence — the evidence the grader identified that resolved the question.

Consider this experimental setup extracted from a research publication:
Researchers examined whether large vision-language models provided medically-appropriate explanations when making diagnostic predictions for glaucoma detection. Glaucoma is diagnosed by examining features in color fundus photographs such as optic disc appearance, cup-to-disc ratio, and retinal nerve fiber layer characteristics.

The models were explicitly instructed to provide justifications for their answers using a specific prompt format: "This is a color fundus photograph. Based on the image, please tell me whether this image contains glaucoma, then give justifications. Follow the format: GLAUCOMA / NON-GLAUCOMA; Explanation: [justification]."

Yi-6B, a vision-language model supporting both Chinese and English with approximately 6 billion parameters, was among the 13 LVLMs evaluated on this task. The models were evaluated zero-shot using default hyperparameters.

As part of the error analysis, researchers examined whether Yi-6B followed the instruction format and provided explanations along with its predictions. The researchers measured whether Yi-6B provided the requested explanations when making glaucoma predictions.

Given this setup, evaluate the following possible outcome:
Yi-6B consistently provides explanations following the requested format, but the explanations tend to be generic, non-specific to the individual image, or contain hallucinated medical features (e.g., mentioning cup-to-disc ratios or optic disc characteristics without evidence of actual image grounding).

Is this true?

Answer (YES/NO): NO